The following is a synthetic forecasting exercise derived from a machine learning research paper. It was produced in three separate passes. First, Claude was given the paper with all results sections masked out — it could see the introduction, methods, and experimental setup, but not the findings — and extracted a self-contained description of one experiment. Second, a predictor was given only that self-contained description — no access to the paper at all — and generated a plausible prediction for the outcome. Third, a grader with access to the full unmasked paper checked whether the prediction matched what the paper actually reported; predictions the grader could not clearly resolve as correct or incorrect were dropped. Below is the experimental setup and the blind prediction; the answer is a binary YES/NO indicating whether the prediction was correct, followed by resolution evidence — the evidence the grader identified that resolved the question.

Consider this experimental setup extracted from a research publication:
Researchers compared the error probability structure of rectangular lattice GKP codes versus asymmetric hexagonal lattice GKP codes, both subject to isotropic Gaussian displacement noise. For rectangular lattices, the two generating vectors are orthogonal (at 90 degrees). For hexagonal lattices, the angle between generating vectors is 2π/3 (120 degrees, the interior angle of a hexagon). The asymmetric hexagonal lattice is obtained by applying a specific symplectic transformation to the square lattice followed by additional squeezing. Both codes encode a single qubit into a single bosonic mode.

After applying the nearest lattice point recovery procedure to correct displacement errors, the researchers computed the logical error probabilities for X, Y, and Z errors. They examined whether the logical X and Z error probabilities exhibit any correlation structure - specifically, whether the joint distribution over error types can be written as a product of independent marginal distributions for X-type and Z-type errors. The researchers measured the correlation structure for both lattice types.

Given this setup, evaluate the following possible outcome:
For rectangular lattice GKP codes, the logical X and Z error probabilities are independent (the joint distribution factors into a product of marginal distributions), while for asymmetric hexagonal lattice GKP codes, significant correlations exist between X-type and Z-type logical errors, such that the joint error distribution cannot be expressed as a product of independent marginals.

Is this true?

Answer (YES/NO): YES